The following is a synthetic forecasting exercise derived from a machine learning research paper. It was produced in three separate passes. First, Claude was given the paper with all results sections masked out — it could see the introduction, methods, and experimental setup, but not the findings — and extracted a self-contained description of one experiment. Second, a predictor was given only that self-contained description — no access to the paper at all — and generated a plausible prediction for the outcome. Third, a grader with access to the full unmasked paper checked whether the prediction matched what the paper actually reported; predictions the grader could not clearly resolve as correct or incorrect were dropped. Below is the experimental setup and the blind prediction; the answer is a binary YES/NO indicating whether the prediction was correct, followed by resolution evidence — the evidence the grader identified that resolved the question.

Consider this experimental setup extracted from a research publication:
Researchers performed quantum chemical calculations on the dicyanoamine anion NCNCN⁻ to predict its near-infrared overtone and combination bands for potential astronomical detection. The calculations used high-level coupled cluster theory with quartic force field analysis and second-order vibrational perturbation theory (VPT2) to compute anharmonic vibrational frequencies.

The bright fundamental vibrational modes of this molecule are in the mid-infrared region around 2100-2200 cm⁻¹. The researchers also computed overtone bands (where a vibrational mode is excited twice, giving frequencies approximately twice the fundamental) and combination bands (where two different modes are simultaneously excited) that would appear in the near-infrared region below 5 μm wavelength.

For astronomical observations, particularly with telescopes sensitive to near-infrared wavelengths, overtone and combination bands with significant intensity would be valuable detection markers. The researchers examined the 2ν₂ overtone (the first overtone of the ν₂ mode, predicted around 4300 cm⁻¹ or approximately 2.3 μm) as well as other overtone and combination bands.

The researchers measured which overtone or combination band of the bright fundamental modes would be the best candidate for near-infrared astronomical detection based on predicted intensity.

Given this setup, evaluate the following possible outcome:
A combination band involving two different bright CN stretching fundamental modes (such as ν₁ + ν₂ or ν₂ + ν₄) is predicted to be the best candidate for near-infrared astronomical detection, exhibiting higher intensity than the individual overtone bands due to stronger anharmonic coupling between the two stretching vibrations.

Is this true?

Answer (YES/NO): NO